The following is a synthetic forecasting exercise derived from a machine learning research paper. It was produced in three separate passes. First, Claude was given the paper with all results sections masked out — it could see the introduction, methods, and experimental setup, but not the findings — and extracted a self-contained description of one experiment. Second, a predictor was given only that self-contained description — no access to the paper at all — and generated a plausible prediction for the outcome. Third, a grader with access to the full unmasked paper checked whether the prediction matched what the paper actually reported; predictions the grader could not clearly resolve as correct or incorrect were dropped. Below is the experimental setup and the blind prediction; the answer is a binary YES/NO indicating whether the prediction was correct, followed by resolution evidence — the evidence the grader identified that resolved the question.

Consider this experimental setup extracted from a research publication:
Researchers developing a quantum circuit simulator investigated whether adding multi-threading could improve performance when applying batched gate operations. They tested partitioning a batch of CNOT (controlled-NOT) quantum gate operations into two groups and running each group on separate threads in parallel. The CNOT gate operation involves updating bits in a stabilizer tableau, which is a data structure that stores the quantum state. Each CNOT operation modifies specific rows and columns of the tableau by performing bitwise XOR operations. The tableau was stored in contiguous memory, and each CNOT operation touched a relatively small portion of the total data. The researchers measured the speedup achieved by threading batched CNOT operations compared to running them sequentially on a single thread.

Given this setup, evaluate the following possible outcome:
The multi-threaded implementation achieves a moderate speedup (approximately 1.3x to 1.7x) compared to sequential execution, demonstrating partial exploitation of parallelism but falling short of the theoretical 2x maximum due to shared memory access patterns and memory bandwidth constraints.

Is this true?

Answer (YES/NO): NO